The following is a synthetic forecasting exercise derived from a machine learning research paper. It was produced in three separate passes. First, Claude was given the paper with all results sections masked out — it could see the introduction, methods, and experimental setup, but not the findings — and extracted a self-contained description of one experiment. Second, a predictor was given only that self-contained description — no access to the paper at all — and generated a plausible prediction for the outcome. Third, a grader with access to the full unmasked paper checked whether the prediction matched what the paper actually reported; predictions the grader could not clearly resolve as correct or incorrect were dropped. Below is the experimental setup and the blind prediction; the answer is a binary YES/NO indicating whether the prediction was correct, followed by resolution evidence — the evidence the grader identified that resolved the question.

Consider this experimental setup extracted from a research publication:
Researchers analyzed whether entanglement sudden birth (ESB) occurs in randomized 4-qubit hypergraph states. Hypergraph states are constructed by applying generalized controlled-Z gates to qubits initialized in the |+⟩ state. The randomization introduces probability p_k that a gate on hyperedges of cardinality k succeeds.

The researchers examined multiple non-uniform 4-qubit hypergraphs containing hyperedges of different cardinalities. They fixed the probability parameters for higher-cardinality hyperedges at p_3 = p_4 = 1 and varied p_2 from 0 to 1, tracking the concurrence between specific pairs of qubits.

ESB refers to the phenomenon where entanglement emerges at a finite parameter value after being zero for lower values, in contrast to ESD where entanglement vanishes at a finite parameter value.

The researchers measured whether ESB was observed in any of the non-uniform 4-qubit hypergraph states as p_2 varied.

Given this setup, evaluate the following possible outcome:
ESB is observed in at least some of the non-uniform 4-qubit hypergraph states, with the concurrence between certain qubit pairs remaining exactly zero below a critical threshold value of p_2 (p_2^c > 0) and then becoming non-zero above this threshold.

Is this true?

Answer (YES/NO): NO